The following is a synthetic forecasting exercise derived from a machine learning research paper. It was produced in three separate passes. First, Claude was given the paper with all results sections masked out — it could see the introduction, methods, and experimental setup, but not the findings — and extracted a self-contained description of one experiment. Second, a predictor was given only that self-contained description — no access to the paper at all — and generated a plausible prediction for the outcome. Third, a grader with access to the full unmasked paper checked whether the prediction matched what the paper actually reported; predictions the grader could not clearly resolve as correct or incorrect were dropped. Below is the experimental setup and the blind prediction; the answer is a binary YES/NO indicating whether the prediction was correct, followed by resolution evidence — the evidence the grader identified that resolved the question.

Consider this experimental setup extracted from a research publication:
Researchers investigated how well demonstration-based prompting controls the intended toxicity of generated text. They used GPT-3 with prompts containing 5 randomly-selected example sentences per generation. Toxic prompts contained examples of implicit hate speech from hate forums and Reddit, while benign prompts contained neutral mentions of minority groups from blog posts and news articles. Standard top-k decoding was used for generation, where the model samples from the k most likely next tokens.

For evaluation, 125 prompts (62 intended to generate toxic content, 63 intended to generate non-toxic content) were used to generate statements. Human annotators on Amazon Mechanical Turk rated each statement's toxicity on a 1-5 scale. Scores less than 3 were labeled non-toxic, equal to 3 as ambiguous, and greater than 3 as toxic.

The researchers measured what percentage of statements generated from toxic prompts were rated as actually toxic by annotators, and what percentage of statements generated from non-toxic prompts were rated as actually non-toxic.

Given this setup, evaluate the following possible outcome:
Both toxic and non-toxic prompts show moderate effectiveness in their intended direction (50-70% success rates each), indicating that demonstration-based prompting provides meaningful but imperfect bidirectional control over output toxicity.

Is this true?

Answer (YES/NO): NO